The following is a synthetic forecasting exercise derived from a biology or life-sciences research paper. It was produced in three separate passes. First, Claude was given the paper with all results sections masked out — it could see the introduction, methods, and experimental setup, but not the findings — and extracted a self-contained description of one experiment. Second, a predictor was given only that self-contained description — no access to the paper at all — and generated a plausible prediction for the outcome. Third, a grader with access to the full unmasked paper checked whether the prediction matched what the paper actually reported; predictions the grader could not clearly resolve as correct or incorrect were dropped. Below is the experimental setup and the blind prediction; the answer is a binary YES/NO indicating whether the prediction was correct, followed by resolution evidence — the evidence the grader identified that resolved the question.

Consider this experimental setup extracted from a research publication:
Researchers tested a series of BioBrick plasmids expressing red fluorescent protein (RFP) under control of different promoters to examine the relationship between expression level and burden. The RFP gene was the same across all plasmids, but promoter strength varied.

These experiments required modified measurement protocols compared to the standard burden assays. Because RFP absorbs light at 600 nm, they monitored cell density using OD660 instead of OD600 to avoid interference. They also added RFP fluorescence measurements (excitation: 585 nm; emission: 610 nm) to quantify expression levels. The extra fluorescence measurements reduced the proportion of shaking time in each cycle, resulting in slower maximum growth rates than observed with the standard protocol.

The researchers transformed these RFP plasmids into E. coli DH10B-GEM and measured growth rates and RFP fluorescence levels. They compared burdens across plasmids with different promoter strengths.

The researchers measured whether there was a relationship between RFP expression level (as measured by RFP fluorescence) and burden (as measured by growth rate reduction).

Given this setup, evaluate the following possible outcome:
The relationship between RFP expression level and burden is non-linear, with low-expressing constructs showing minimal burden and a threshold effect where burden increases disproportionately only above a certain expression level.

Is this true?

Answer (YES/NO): NO